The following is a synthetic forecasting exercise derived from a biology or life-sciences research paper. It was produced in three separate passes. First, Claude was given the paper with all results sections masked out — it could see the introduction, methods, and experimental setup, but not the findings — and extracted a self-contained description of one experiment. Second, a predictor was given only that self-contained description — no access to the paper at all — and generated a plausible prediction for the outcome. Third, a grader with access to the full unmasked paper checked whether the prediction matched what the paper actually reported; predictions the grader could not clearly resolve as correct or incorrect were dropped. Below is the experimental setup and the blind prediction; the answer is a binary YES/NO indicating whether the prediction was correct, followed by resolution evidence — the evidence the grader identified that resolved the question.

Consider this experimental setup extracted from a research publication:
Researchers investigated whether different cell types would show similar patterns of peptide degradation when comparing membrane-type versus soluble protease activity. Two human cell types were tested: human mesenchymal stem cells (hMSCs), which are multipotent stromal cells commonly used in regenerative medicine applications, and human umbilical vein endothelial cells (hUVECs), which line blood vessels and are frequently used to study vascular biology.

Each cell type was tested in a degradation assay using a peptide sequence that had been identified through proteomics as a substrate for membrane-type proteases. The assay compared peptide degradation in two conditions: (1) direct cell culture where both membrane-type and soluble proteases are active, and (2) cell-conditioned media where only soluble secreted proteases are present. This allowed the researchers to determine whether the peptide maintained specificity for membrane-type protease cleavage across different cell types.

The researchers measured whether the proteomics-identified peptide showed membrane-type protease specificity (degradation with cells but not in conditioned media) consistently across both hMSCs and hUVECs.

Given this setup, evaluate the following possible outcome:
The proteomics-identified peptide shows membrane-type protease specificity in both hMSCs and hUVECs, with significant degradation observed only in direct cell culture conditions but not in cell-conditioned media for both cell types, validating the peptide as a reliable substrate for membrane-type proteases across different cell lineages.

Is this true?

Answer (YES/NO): YES